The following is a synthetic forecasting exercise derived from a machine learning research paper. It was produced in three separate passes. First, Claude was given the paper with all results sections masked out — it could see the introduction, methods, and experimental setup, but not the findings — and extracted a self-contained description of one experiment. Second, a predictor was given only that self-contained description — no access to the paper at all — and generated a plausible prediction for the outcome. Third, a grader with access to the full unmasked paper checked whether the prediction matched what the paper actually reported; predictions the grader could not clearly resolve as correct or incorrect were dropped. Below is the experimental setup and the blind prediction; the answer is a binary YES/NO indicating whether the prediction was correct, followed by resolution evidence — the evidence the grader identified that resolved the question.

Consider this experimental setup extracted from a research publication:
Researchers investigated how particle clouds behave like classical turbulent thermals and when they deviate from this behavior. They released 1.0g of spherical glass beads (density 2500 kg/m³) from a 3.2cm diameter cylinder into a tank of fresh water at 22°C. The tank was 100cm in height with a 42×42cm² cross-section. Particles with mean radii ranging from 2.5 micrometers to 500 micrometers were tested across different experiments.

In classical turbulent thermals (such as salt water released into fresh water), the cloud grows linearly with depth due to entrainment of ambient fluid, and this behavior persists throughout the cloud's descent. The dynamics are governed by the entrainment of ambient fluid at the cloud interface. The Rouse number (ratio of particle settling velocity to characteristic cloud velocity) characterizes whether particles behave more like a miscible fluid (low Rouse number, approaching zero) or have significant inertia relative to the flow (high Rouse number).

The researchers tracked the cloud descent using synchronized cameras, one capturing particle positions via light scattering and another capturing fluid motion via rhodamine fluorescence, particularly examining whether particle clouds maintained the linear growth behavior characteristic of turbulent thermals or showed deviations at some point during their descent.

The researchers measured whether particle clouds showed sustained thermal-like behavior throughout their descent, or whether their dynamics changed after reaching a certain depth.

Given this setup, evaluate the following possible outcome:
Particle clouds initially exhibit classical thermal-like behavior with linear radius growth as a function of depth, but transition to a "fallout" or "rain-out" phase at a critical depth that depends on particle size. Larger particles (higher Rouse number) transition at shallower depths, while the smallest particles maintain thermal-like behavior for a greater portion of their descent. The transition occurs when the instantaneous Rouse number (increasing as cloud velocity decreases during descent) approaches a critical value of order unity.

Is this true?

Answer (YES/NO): NO